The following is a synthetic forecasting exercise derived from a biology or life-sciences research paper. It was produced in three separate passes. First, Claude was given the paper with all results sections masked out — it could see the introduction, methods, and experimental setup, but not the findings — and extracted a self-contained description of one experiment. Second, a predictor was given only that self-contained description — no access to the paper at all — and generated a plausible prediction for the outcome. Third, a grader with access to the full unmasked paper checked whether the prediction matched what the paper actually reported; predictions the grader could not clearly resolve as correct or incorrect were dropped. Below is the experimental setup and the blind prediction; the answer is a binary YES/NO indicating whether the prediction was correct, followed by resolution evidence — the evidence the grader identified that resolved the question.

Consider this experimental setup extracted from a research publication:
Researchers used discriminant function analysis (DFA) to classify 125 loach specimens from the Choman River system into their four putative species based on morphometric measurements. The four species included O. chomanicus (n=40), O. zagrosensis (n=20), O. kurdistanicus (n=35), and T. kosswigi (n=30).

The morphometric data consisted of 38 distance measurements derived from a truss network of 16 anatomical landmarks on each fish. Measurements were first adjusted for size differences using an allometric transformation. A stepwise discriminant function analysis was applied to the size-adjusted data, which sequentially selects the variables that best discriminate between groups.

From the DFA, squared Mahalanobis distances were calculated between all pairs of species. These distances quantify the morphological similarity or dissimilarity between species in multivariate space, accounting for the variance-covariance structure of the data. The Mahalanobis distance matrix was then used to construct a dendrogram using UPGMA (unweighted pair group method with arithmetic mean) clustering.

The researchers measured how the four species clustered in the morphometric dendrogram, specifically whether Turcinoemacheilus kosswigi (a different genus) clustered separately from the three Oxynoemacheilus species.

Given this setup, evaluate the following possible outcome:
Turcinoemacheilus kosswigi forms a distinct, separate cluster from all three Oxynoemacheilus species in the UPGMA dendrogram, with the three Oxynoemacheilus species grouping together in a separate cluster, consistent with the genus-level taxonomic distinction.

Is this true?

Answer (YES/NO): YES